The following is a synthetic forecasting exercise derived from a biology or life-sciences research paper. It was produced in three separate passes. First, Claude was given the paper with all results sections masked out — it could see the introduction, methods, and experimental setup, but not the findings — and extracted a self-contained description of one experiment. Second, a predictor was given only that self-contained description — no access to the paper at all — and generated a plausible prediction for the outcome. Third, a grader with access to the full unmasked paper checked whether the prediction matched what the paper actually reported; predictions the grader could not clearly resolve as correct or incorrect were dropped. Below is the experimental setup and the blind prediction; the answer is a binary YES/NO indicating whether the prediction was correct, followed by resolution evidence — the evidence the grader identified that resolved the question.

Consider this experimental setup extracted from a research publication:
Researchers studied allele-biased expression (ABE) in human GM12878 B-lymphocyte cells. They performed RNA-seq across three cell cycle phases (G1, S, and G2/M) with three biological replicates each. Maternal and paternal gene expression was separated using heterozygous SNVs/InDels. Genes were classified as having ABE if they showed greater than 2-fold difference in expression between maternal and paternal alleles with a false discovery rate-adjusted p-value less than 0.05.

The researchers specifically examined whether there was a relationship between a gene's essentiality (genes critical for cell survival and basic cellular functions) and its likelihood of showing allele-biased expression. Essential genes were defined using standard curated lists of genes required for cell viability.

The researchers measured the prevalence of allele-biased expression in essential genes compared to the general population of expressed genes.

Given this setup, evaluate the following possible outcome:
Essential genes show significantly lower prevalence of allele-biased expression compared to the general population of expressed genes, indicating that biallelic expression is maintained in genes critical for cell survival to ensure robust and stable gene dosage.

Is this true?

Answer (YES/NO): YES